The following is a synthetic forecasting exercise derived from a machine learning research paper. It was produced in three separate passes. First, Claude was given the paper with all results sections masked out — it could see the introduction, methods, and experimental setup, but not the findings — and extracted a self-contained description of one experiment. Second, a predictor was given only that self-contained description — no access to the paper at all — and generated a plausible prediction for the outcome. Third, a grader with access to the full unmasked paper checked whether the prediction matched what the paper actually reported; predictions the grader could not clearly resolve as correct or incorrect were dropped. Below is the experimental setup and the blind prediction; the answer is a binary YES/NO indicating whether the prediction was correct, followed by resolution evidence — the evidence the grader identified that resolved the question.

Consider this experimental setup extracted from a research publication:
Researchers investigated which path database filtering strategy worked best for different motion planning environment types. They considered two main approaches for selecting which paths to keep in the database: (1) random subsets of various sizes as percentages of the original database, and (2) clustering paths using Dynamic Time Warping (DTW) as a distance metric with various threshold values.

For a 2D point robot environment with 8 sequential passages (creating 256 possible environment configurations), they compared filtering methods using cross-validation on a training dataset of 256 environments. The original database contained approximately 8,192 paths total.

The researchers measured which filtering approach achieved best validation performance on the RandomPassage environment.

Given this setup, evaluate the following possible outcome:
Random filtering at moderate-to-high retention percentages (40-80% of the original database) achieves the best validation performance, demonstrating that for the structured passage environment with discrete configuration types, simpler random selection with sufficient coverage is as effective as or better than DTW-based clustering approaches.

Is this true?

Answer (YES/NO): NO